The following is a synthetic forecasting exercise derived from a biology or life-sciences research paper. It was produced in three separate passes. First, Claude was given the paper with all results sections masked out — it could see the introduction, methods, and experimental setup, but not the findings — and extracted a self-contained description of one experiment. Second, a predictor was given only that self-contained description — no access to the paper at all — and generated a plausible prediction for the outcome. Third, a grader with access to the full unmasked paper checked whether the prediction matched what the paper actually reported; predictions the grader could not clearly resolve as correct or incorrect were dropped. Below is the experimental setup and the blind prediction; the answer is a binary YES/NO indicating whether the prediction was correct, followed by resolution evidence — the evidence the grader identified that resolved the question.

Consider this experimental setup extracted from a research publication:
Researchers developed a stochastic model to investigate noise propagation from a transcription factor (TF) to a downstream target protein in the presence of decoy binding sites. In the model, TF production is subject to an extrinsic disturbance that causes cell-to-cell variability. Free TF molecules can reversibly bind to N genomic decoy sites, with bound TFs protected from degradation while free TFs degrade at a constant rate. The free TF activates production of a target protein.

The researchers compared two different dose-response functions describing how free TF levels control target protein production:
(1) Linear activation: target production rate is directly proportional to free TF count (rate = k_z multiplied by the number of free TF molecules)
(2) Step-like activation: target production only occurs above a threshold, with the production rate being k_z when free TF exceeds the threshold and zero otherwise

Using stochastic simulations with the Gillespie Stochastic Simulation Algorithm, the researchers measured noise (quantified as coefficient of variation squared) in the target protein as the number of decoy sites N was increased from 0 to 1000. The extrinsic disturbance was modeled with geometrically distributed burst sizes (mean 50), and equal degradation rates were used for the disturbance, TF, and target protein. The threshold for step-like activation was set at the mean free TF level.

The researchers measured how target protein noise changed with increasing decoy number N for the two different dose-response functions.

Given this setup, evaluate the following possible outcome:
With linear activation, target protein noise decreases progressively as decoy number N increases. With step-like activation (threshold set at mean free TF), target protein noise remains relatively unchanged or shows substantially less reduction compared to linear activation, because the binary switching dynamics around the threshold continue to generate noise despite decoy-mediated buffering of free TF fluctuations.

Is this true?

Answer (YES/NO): NO